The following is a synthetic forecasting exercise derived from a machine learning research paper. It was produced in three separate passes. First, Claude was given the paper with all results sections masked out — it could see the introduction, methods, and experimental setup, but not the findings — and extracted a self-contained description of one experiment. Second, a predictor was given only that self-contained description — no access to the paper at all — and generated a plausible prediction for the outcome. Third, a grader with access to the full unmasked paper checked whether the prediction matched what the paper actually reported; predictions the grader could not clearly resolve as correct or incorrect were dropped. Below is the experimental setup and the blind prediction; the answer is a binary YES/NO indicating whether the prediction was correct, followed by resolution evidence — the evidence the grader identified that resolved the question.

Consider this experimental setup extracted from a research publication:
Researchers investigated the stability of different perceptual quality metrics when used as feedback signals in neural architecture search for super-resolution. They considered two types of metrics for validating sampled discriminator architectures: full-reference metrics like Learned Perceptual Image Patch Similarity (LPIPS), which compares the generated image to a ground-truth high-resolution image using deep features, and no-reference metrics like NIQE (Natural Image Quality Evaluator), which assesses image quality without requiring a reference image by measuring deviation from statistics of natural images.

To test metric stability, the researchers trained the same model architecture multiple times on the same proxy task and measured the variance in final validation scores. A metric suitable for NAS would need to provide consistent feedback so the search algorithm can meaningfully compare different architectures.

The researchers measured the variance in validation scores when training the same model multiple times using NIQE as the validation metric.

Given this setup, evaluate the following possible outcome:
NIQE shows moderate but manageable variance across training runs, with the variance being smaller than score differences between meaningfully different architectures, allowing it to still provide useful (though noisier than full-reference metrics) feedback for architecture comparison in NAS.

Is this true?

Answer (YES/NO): NO